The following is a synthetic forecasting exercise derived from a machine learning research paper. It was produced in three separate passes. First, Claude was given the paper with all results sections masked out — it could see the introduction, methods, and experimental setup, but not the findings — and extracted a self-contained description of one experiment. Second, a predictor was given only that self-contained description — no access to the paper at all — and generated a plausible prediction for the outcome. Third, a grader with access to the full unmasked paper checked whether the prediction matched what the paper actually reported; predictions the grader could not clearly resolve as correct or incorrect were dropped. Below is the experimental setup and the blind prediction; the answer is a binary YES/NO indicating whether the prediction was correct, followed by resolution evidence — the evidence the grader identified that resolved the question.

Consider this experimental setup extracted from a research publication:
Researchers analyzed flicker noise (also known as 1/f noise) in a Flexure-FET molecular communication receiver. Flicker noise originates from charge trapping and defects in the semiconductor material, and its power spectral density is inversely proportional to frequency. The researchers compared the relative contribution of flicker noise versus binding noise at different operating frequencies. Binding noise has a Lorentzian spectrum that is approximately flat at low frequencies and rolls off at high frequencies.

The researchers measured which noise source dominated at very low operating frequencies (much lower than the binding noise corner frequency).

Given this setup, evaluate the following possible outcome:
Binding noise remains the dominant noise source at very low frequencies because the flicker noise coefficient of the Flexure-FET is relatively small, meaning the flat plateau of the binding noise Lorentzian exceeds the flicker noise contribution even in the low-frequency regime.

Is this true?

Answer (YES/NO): YES